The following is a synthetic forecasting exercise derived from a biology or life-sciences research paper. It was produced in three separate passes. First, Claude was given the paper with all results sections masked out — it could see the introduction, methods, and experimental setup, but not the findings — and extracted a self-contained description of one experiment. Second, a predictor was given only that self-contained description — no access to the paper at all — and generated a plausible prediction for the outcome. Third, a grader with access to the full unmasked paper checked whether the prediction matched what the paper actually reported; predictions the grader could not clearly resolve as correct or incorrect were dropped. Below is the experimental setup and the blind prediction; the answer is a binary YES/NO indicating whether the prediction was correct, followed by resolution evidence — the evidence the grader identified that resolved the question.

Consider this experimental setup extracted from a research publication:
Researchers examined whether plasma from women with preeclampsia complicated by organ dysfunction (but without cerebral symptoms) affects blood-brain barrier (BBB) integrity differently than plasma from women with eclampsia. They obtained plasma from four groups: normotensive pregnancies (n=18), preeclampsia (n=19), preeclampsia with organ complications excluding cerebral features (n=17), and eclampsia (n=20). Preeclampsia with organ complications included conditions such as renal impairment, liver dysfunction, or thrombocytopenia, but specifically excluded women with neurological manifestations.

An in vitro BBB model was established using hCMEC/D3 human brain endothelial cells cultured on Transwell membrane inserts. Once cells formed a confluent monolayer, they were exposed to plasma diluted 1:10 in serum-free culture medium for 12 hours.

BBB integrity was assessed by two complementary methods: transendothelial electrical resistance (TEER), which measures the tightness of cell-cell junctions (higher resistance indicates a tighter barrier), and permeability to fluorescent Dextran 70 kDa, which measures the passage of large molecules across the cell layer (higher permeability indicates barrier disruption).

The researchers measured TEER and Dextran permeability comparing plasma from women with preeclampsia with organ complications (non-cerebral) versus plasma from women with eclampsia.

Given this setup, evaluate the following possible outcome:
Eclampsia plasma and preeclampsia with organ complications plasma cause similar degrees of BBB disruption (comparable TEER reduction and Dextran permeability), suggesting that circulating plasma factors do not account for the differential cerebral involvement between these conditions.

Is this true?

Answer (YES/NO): NO